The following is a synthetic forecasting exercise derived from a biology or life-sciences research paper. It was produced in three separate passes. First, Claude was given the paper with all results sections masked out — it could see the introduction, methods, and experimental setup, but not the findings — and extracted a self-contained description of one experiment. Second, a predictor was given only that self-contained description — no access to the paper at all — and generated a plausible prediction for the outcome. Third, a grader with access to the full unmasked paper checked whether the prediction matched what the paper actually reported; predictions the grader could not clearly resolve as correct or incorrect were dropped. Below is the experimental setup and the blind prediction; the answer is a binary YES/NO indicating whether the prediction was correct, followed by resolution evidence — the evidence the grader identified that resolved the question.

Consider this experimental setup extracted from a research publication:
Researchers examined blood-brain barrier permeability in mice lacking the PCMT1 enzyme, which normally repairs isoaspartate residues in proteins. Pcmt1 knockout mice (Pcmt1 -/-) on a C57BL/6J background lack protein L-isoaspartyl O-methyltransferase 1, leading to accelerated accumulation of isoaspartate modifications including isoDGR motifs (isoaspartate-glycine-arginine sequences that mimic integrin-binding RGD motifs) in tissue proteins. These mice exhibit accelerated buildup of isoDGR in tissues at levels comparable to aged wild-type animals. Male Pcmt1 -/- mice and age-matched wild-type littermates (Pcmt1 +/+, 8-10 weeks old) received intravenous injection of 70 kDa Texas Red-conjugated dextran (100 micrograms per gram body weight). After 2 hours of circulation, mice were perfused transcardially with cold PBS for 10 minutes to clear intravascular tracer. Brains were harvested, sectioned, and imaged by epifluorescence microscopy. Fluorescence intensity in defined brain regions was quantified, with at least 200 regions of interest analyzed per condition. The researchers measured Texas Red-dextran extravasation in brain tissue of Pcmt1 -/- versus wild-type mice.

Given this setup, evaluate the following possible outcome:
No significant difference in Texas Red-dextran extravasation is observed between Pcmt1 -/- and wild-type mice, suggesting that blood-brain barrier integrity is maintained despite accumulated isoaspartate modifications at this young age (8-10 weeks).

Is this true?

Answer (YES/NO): NO